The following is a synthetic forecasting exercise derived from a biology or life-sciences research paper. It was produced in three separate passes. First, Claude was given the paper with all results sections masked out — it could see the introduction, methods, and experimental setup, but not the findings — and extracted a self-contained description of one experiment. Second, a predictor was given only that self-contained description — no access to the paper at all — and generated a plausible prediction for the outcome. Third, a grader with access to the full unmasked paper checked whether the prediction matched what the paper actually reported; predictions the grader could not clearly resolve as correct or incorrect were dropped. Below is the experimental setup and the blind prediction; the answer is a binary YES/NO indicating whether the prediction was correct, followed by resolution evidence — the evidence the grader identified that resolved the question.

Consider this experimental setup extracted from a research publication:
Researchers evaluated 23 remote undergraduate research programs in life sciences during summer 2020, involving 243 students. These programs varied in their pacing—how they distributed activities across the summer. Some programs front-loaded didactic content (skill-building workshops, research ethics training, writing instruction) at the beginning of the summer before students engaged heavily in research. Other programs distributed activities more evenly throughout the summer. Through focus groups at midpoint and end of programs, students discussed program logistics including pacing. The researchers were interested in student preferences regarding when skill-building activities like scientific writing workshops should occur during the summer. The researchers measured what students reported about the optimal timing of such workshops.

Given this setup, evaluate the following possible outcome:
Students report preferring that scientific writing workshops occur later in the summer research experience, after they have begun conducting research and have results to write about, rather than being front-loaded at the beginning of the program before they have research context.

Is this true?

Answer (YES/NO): YES